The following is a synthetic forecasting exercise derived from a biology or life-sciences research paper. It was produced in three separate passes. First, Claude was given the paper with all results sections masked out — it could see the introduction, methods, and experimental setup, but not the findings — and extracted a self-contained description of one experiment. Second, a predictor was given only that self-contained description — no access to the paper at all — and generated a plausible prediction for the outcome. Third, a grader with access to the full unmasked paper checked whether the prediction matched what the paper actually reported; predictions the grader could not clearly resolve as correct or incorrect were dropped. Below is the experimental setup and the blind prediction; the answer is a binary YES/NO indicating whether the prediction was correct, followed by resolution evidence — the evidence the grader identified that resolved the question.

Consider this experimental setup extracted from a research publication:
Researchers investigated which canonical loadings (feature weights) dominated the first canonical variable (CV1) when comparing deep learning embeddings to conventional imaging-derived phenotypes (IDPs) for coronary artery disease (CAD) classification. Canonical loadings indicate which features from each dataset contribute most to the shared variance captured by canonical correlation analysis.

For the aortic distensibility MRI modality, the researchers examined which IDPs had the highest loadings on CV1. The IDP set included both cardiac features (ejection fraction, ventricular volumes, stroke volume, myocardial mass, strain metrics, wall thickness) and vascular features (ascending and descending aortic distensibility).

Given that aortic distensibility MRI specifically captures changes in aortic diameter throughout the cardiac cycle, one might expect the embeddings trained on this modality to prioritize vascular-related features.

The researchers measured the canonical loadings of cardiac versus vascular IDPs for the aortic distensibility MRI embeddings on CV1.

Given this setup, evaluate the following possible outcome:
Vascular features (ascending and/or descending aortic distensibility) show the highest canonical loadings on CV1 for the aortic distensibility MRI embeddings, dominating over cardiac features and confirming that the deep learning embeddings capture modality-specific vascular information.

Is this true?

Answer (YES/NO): NO